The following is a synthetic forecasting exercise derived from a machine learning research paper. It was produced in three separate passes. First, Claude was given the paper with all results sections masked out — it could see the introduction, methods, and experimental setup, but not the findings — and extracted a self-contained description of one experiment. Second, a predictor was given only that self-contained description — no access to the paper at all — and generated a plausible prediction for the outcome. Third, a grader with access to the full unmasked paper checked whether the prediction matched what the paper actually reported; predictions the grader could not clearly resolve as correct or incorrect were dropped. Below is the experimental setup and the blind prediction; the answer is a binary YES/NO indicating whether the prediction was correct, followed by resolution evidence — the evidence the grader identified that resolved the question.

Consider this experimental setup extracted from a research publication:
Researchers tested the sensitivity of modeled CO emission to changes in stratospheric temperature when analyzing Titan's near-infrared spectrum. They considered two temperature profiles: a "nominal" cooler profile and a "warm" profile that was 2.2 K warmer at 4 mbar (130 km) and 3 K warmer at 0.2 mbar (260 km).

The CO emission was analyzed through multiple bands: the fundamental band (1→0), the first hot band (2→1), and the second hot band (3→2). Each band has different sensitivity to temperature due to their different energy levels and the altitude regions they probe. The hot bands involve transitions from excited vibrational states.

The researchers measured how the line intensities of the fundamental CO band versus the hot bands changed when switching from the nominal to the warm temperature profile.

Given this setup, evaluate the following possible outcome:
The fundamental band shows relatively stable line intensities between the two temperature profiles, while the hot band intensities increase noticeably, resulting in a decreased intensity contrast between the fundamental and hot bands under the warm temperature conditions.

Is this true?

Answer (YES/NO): NO